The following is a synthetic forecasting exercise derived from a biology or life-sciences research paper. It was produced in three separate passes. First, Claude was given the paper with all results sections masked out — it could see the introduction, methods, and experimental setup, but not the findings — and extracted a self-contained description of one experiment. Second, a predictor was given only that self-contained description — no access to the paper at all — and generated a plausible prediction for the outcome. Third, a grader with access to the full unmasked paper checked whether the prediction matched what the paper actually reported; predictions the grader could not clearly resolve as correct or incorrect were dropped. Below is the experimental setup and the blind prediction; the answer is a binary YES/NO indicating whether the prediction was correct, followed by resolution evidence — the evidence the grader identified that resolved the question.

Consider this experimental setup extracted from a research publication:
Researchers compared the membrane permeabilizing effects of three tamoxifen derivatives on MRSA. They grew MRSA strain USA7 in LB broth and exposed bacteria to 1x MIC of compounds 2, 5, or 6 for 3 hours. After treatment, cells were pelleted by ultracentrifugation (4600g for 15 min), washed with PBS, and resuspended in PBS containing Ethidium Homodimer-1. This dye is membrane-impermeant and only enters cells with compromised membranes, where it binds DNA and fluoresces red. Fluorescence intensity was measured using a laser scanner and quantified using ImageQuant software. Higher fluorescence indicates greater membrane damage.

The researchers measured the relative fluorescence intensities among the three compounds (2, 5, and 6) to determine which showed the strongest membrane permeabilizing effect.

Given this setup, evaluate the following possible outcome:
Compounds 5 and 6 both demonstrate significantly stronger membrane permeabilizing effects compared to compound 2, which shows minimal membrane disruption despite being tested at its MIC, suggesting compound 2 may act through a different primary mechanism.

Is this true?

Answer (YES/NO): NO